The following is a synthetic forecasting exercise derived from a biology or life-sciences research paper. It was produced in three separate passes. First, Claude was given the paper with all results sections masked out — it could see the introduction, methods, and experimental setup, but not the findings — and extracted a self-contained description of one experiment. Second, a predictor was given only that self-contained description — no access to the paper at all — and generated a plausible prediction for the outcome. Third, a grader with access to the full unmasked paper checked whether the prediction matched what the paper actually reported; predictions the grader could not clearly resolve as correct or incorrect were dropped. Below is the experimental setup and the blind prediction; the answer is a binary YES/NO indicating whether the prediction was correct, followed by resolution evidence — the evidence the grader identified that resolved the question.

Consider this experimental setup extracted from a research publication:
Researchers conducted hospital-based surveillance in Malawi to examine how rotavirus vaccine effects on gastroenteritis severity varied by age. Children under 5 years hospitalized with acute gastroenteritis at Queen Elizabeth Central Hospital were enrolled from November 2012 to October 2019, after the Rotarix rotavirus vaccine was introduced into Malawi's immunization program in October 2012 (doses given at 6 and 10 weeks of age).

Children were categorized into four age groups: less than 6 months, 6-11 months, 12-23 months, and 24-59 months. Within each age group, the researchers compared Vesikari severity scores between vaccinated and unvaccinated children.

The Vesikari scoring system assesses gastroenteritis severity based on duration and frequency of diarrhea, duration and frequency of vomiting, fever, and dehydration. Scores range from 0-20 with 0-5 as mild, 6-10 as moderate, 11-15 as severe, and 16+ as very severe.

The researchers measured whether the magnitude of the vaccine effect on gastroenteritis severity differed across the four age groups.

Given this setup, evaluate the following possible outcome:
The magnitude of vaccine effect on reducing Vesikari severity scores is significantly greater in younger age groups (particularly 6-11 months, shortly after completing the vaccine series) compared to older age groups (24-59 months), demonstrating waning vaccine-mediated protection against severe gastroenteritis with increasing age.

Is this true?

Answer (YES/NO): NO